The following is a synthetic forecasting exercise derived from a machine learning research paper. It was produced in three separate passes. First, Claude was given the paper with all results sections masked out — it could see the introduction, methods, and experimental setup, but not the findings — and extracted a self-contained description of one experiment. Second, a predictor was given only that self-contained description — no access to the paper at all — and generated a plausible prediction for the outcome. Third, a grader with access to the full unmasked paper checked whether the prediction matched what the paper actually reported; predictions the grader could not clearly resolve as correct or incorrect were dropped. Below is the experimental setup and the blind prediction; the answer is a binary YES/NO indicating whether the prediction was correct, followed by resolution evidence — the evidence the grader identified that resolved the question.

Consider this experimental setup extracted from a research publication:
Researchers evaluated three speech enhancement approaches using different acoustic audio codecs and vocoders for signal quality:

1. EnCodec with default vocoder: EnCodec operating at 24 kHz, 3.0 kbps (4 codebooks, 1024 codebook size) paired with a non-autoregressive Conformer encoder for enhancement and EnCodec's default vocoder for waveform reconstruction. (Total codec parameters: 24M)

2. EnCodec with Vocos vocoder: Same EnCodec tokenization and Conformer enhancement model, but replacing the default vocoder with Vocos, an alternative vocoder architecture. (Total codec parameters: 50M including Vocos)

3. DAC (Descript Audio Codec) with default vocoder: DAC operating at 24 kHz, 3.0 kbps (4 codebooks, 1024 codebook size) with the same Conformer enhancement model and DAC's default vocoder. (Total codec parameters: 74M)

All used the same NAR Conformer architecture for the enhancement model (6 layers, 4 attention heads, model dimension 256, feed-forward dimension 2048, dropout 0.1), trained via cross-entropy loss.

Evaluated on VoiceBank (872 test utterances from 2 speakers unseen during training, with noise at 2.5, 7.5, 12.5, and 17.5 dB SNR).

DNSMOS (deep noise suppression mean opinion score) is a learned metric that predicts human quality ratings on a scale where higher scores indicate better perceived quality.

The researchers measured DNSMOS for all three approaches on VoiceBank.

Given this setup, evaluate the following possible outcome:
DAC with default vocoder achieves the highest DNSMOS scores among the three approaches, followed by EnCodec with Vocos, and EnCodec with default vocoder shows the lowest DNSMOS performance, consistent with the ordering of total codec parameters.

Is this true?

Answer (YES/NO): NO